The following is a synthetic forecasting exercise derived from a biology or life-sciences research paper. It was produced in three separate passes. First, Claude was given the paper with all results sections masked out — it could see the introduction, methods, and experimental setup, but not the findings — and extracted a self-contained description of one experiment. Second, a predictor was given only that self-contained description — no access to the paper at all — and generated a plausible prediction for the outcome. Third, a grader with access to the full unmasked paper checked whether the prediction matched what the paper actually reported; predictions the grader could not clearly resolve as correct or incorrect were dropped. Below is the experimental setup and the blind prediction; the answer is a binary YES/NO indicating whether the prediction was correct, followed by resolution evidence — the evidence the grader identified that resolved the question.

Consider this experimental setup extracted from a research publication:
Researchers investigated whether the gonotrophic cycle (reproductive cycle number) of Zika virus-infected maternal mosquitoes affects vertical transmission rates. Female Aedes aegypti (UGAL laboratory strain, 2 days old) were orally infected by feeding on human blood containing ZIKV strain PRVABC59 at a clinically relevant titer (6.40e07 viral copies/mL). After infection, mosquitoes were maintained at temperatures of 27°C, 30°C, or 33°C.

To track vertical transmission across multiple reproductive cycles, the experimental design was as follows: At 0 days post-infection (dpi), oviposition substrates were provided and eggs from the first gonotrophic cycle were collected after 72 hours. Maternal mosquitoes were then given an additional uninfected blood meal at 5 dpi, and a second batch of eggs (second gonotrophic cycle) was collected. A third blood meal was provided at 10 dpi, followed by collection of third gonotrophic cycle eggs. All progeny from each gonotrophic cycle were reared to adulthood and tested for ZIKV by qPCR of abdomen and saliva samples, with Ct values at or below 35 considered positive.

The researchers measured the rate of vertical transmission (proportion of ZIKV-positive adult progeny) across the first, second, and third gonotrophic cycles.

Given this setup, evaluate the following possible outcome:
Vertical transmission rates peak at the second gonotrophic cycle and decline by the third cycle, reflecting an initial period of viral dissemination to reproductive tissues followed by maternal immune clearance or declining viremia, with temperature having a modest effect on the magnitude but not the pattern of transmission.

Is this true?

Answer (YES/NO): NO